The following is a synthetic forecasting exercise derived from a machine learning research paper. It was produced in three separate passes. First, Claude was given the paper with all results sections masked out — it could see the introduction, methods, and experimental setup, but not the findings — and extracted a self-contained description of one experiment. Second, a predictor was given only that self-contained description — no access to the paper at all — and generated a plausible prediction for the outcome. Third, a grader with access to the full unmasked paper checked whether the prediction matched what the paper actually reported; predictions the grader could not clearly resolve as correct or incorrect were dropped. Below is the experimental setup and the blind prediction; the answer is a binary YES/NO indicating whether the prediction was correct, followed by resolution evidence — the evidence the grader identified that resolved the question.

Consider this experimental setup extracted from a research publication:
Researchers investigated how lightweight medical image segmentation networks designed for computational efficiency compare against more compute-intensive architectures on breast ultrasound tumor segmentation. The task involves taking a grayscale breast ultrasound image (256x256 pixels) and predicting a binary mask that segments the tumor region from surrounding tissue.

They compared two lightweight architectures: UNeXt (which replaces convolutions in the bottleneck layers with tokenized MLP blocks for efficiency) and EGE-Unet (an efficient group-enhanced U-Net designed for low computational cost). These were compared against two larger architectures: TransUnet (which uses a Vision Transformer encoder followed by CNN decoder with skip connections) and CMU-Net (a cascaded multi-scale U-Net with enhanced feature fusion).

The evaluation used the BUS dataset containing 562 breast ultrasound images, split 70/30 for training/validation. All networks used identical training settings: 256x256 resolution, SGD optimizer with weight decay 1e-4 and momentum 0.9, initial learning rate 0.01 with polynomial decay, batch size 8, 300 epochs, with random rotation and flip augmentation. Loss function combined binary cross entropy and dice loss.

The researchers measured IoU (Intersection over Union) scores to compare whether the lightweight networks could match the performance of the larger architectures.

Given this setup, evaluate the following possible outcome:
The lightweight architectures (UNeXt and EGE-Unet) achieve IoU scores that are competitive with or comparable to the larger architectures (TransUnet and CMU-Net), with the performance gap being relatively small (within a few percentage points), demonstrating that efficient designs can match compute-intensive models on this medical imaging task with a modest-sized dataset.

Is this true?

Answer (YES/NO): NO